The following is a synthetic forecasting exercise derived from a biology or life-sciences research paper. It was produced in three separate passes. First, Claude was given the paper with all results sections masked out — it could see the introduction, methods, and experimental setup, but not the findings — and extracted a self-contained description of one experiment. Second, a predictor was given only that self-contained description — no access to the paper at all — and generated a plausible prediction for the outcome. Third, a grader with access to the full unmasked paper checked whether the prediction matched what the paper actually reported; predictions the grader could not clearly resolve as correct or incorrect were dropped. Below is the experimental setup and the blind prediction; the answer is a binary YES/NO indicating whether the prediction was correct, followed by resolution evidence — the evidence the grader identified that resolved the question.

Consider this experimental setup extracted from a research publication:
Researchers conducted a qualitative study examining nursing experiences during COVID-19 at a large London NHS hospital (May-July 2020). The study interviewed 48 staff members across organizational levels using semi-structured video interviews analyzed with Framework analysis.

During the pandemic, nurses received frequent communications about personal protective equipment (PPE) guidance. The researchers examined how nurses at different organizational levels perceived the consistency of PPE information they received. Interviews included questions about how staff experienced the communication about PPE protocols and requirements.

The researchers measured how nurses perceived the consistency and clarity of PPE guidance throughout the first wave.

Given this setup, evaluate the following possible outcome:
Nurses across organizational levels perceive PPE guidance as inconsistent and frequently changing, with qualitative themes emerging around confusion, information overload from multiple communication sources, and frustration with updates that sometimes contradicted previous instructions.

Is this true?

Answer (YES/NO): YES